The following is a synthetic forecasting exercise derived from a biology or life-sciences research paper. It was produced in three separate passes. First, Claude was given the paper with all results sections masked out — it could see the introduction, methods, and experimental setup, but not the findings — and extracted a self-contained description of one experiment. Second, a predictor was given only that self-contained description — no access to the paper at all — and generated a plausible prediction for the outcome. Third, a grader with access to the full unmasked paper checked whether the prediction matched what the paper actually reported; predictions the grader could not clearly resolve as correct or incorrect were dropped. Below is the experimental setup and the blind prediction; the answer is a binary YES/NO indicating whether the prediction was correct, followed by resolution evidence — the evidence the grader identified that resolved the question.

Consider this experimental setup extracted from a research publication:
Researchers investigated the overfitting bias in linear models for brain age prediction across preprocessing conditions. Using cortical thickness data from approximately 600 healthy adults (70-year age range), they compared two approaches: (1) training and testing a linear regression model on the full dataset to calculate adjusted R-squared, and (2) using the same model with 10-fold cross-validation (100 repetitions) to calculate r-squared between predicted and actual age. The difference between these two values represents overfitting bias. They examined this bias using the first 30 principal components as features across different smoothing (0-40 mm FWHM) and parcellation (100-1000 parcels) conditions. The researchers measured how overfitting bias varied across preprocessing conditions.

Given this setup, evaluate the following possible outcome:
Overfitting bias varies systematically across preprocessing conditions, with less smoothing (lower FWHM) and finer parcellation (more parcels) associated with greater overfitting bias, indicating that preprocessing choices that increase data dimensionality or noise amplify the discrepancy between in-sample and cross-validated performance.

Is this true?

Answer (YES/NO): NO